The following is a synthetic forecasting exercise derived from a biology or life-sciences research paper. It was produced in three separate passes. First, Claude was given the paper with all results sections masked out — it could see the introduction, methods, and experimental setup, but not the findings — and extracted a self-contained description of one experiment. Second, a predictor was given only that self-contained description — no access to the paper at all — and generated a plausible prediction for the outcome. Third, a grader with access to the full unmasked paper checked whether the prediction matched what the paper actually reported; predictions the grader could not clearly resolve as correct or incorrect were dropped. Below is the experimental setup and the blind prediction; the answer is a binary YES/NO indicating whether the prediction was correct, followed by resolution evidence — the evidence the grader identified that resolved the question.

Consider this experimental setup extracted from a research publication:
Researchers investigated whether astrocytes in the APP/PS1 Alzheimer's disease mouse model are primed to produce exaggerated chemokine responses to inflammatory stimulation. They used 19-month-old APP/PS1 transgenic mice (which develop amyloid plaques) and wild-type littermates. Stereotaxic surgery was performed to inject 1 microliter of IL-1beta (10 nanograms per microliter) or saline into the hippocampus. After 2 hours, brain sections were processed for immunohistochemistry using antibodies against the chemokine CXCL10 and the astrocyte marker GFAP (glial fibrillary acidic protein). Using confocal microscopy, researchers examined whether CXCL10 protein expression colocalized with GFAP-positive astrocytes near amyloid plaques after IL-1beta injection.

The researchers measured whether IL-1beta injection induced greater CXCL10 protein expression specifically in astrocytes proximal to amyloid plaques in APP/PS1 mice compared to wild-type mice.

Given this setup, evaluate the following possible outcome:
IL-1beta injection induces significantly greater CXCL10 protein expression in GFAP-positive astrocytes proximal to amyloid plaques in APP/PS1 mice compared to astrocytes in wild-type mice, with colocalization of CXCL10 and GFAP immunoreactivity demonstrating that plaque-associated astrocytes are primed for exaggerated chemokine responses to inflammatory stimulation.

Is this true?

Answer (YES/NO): NO